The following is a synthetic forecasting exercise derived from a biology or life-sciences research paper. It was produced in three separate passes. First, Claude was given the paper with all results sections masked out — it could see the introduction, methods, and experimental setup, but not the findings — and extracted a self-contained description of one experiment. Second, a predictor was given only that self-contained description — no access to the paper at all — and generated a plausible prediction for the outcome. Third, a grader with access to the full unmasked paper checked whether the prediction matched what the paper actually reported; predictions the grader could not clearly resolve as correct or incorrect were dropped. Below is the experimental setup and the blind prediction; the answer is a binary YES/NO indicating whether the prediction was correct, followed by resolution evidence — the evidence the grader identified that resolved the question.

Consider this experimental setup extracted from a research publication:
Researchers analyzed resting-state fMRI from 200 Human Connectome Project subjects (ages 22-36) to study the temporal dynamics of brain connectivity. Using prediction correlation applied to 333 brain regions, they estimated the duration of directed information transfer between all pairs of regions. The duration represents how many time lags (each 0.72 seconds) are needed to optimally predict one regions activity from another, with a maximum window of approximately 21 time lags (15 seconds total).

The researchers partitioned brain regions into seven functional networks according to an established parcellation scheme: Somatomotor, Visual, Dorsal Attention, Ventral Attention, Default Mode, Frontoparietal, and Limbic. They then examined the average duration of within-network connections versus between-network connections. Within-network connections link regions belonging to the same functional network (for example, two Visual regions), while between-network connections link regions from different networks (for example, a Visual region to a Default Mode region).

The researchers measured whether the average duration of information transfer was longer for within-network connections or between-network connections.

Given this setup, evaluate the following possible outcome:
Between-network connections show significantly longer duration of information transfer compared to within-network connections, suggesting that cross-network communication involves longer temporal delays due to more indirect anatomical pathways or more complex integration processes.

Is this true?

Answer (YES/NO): NO